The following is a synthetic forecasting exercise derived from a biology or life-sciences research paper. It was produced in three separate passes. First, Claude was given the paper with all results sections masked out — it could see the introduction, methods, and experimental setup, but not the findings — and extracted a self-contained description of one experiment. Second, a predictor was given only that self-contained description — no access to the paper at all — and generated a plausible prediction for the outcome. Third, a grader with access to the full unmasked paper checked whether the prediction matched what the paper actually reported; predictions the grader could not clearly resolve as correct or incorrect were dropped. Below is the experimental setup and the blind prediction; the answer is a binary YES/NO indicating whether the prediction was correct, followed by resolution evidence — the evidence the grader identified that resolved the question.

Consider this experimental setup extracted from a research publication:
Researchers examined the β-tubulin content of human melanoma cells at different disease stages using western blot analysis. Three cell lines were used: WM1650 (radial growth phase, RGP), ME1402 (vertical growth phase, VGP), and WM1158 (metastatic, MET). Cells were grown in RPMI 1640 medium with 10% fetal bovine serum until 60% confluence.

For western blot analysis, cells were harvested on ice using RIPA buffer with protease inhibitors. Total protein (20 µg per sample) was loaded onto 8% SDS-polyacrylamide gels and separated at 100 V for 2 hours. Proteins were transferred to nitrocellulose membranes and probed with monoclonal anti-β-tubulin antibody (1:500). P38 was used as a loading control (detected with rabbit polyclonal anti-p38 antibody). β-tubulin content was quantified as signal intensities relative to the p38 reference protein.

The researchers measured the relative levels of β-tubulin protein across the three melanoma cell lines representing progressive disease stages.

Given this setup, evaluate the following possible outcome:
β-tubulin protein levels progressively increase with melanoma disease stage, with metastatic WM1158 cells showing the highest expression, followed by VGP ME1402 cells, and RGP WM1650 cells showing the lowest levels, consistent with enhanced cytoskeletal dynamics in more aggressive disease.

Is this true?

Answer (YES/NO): YES